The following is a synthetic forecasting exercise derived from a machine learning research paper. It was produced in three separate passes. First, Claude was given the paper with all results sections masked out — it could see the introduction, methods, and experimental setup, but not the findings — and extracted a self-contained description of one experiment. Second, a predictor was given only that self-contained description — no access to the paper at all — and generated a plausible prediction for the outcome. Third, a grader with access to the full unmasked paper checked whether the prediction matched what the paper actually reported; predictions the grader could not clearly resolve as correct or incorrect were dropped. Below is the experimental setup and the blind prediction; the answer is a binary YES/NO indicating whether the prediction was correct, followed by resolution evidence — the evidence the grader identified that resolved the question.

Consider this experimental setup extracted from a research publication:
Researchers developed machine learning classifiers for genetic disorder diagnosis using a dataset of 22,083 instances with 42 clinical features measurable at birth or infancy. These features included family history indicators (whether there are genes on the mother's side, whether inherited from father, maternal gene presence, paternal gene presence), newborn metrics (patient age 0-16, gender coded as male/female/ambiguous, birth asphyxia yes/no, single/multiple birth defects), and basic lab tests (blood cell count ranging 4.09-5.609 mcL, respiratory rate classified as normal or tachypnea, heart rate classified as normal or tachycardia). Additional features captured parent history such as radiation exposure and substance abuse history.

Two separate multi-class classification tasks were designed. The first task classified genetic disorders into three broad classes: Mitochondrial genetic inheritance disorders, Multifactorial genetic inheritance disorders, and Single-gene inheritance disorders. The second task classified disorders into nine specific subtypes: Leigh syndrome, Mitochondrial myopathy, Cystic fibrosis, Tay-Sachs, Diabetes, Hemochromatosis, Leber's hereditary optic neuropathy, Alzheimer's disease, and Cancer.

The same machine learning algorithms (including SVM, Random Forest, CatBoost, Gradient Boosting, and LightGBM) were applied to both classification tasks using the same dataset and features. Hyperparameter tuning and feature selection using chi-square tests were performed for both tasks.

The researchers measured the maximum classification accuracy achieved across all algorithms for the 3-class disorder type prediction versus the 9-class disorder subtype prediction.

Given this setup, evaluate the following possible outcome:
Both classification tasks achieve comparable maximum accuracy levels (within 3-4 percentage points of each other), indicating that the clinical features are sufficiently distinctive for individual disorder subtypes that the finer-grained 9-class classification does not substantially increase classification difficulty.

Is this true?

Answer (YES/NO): YES